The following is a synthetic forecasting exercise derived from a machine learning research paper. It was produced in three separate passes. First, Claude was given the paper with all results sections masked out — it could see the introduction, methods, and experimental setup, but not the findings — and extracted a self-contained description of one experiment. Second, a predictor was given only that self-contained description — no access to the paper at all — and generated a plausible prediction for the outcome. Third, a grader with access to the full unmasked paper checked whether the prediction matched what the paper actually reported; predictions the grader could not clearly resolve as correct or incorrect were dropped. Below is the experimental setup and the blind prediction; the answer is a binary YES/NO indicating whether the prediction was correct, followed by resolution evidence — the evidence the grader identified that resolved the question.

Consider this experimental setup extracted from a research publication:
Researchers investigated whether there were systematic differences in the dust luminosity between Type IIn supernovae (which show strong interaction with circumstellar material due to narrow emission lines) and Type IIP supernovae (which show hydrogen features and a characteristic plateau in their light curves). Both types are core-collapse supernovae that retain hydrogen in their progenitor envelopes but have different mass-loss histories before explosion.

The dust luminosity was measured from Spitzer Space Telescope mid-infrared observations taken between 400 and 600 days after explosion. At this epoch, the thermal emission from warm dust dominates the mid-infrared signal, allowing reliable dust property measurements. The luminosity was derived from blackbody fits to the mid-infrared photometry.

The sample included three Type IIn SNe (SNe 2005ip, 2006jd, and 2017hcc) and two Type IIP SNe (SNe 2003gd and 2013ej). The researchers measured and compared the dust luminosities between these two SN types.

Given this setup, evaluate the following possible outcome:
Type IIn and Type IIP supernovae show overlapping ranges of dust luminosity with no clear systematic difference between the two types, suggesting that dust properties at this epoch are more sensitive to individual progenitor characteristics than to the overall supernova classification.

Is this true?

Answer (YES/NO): NO